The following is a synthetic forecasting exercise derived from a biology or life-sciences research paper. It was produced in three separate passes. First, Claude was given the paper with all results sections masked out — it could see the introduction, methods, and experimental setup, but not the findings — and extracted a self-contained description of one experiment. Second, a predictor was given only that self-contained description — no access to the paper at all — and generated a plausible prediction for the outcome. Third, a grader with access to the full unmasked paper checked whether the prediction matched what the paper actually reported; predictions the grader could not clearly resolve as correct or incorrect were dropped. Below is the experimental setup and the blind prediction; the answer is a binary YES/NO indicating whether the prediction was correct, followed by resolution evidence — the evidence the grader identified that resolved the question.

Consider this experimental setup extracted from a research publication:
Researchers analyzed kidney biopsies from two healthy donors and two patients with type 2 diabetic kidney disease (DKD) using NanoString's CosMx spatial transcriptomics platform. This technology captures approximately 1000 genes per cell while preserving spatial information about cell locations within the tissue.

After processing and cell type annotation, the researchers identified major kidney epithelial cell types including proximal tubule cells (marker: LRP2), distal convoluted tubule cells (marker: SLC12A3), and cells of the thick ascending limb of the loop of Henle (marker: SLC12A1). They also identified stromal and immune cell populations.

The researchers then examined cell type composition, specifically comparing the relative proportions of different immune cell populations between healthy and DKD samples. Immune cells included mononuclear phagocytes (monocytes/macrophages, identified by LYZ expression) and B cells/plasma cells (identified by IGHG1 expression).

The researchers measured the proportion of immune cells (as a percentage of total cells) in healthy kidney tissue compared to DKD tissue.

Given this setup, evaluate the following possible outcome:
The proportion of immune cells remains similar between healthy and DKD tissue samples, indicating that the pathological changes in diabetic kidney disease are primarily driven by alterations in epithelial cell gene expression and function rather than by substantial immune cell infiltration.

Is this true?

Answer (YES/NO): NO